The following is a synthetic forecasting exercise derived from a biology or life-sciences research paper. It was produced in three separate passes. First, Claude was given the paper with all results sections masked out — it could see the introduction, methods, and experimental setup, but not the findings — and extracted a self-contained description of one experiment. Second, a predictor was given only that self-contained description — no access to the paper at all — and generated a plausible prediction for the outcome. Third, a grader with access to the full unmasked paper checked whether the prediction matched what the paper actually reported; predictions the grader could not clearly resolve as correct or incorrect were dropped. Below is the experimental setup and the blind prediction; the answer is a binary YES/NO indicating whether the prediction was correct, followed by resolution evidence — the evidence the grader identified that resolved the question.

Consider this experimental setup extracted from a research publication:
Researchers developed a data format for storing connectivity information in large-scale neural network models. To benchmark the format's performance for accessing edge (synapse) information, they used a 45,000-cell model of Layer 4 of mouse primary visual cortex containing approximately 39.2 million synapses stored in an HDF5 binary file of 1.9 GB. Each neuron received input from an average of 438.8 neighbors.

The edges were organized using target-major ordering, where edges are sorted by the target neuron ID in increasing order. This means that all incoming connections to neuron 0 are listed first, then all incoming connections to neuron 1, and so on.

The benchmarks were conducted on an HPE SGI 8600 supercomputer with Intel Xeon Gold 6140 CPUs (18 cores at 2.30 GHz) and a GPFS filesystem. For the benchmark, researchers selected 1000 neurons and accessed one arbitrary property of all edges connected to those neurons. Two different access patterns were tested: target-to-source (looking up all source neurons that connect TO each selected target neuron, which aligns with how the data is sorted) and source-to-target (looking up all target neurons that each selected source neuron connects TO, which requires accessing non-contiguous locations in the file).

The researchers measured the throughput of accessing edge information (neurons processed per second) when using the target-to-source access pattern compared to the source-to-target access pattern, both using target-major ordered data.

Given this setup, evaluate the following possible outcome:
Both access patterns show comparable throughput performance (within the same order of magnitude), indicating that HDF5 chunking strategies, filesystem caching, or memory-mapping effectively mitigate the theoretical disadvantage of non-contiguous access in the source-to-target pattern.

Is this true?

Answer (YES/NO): NO